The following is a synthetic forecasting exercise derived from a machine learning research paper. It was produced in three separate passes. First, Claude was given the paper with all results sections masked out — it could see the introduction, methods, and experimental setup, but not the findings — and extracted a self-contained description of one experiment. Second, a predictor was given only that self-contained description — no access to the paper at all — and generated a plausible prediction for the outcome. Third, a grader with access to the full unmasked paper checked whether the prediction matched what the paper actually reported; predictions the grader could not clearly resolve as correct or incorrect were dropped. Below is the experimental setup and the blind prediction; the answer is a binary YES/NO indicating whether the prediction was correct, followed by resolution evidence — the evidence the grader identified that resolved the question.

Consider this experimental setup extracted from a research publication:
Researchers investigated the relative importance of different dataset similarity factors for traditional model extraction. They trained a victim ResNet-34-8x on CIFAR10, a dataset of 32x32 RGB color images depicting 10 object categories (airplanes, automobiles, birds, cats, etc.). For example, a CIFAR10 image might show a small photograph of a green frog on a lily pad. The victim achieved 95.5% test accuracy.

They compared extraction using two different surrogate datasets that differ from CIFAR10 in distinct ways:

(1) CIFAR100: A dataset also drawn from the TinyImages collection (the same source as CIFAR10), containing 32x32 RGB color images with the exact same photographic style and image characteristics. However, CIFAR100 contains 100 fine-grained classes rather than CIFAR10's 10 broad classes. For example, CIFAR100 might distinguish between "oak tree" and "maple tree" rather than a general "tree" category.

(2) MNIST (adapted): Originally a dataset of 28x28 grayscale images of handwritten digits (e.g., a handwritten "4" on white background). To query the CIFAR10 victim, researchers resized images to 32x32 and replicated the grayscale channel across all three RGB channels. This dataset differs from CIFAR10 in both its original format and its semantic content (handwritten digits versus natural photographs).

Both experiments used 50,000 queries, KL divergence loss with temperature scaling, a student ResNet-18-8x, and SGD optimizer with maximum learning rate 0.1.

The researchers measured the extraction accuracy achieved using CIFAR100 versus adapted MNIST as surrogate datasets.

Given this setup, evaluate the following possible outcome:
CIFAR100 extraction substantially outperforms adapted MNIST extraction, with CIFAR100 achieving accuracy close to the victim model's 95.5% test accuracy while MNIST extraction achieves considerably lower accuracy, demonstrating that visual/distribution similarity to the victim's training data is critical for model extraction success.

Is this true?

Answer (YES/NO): YES